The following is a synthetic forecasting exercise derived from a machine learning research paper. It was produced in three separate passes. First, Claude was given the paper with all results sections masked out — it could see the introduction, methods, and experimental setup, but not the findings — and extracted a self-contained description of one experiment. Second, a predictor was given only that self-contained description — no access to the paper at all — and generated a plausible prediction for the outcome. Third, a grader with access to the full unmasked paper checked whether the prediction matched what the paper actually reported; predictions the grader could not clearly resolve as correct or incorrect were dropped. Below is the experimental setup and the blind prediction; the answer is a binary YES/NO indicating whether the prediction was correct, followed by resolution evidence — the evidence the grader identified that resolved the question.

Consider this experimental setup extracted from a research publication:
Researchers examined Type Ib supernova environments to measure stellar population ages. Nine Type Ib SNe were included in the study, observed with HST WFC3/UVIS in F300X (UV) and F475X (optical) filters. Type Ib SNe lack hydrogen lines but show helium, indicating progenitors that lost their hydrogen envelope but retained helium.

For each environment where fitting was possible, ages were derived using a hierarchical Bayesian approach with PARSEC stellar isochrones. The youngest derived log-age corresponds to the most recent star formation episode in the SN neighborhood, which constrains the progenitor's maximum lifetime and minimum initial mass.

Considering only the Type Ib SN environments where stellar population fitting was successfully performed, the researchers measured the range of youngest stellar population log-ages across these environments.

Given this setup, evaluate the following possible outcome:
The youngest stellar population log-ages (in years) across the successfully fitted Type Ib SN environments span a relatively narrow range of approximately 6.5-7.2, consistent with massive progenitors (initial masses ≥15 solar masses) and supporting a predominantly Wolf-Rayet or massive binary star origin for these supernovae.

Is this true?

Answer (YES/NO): NO